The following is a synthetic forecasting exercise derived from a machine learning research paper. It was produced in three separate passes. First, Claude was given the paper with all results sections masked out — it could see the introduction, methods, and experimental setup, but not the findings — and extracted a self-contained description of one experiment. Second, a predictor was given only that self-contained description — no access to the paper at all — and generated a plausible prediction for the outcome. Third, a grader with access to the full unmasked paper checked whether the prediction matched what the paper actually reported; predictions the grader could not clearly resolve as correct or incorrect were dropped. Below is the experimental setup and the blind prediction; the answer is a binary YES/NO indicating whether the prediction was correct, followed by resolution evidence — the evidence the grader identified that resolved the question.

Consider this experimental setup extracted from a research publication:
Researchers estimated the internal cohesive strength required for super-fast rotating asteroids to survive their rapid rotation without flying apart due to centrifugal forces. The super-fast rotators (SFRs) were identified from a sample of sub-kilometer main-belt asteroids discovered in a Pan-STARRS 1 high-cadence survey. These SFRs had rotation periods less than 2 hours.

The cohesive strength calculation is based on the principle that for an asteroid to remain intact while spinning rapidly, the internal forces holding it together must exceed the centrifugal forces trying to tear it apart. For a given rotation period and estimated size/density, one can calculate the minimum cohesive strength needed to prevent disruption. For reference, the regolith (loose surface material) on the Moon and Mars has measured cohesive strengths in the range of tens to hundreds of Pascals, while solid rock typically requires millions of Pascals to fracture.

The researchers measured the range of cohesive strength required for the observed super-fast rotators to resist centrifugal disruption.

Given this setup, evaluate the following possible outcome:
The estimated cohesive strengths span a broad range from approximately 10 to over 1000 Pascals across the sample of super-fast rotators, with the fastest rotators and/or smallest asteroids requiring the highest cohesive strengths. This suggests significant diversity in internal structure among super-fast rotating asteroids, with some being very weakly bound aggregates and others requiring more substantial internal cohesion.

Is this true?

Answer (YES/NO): NO